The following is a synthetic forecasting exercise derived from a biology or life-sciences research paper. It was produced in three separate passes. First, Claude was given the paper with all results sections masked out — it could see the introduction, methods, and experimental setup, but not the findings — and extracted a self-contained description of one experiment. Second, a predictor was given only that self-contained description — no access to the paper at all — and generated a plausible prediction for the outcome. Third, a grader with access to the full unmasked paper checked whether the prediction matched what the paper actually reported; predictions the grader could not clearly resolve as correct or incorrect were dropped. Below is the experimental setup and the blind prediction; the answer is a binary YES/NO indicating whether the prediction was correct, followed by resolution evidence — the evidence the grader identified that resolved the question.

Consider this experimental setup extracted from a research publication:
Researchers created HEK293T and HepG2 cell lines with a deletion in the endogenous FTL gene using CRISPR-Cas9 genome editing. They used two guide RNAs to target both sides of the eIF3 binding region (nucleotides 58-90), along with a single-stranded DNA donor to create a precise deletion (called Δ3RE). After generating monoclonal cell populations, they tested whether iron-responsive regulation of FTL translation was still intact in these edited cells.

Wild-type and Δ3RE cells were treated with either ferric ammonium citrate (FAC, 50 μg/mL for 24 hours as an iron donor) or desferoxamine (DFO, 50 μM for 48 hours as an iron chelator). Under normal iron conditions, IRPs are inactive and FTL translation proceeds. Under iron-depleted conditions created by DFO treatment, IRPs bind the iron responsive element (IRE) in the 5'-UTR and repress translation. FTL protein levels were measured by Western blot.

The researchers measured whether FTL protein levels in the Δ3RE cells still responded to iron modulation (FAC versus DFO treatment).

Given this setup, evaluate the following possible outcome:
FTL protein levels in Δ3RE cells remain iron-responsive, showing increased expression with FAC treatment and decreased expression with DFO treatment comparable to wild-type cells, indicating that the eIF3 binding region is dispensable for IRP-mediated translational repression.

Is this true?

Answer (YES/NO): YES